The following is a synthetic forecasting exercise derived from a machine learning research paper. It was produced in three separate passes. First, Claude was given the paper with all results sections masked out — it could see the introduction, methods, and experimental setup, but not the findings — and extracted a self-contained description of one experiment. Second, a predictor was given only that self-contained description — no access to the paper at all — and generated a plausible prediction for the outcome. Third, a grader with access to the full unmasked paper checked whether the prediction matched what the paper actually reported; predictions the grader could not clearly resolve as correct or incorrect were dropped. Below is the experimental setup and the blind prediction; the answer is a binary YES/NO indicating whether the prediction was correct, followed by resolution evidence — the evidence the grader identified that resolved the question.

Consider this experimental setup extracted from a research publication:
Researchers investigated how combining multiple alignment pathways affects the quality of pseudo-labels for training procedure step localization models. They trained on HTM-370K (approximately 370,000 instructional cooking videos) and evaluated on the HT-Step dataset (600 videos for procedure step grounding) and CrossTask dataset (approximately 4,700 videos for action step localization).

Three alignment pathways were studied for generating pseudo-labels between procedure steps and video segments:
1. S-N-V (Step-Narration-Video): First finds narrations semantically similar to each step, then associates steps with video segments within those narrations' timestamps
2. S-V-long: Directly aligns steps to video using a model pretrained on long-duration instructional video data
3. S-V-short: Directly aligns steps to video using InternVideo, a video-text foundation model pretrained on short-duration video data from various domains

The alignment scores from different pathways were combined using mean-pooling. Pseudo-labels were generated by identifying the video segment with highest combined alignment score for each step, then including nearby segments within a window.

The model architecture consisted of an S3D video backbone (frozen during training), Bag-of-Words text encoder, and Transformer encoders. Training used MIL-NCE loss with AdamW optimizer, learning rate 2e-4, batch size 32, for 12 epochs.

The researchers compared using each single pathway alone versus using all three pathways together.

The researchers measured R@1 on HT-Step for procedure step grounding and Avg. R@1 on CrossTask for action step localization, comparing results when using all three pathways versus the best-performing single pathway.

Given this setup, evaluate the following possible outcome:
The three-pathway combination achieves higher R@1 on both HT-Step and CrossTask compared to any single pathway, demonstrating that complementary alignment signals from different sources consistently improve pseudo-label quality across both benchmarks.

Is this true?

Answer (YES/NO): YES